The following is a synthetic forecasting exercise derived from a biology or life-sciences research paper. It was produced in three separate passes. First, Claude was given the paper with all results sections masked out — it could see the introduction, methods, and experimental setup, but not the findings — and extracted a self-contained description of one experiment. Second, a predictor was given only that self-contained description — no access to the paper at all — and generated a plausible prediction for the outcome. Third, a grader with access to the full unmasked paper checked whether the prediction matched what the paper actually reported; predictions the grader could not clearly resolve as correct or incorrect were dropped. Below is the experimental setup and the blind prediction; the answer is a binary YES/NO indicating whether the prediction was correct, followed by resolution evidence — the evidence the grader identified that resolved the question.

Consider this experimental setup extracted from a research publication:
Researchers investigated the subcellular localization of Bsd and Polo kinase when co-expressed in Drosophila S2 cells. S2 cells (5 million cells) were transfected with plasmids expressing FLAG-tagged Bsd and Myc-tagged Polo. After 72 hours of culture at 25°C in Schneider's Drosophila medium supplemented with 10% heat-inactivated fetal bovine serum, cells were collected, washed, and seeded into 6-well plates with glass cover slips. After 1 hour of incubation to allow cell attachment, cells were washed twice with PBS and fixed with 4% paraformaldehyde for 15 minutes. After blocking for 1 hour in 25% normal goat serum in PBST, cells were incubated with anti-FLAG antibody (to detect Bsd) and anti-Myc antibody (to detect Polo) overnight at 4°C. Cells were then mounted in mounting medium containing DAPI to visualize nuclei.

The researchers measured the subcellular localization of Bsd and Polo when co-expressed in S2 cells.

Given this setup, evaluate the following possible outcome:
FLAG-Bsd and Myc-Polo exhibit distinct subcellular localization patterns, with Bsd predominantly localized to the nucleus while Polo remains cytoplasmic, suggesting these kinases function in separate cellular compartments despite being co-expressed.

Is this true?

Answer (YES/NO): NO